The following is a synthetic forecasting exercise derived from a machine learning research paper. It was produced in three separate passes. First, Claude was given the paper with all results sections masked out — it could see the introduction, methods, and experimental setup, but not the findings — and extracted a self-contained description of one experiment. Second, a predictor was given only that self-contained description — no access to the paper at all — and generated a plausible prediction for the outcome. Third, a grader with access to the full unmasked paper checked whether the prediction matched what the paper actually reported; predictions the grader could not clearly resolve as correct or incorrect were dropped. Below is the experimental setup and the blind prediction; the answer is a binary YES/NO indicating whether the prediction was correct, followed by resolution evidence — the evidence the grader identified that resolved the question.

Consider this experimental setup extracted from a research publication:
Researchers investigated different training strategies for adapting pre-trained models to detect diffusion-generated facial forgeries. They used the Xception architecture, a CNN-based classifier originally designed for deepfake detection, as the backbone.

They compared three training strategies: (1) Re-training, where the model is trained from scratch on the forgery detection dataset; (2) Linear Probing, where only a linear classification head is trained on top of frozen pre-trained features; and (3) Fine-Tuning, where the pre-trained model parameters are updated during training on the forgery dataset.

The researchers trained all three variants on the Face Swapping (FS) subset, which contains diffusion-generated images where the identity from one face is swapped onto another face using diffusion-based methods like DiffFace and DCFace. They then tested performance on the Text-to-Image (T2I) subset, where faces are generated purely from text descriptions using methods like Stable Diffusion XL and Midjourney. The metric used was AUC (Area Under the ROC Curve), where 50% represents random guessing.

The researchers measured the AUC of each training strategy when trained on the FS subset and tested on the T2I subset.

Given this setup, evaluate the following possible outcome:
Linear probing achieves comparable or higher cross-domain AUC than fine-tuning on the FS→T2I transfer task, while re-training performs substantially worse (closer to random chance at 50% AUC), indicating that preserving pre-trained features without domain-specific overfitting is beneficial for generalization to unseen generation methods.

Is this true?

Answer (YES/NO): NO